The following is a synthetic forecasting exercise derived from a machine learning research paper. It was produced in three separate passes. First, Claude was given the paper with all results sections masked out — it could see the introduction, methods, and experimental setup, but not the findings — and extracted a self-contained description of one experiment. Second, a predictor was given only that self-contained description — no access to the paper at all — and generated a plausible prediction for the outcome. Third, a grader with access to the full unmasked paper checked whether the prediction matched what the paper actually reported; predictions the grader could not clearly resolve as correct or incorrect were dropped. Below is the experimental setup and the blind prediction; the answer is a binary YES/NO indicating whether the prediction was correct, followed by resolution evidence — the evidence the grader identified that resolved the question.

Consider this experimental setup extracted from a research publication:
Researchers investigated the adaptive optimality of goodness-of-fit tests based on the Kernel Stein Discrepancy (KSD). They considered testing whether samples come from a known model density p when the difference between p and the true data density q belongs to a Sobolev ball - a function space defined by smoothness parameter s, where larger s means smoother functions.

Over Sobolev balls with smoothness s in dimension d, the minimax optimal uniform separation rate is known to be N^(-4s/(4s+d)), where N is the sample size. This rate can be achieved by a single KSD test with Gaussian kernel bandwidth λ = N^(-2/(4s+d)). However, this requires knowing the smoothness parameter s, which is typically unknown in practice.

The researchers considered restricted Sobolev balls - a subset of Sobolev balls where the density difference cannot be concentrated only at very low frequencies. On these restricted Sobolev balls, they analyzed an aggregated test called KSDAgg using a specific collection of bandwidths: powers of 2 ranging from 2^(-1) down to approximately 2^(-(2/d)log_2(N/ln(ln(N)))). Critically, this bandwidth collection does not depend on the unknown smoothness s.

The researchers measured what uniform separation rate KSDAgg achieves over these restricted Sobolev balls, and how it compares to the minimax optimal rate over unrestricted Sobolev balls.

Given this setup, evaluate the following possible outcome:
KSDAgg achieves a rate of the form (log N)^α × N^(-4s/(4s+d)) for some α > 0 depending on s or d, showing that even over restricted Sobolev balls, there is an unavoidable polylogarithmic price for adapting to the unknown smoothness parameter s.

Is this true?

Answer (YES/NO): NO